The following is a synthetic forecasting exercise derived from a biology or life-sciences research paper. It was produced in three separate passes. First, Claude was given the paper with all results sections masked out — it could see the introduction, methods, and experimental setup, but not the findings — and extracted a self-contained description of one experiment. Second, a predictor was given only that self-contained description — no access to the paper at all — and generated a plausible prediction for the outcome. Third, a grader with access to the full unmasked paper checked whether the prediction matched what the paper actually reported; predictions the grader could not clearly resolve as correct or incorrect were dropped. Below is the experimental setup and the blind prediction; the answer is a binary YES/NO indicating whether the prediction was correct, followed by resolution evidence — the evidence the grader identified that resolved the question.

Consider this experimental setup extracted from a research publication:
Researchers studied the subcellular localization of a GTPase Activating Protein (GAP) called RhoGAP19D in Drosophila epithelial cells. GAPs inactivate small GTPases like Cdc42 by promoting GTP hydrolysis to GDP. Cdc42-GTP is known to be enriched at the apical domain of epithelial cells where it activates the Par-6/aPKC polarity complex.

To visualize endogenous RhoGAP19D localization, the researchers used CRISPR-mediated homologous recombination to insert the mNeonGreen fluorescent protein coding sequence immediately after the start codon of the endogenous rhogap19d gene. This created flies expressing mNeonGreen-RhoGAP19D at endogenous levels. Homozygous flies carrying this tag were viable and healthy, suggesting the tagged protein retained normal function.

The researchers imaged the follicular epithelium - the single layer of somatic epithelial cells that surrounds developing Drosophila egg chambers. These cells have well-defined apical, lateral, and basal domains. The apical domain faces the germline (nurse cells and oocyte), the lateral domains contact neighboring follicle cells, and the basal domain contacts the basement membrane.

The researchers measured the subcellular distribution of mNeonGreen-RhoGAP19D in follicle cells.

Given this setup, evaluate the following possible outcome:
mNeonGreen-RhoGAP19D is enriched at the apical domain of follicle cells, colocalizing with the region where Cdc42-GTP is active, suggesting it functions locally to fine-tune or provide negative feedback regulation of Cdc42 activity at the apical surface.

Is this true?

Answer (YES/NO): NO